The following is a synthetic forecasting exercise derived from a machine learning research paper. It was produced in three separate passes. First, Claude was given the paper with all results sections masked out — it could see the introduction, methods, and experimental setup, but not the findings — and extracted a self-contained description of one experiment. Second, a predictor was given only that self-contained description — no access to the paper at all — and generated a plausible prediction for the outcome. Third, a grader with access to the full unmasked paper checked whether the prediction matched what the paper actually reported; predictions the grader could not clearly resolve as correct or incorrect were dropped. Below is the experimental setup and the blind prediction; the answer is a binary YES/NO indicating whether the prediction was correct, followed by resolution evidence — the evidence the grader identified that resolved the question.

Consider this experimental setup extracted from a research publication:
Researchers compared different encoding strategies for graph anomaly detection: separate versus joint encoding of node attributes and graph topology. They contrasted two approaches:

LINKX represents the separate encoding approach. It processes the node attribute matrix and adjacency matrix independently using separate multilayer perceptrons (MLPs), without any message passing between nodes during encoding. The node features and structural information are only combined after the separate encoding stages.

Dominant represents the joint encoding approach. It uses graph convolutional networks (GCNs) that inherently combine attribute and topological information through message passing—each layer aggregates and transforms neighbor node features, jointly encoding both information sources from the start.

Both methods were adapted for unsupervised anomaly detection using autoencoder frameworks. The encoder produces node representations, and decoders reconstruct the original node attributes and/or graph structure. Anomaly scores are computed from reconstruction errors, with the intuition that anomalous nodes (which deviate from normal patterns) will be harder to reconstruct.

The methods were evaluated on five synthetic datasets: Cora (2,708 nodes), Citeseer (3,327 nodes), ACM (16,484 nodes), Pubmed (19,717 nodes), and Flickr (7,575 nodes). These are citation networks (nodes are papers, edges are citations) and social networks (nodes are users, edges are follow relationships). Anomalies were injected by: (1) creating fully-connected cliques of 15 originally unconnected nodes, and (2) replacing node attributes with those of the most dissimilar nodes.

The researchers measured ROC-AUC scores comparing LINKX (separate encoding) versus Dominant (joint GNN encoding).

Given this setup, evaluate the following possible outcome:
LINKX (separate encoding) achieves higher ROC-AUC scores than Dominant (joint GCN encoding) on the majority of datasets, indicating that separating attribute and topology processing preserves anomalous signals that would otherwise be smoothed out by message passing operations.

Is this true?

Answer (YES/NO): NO